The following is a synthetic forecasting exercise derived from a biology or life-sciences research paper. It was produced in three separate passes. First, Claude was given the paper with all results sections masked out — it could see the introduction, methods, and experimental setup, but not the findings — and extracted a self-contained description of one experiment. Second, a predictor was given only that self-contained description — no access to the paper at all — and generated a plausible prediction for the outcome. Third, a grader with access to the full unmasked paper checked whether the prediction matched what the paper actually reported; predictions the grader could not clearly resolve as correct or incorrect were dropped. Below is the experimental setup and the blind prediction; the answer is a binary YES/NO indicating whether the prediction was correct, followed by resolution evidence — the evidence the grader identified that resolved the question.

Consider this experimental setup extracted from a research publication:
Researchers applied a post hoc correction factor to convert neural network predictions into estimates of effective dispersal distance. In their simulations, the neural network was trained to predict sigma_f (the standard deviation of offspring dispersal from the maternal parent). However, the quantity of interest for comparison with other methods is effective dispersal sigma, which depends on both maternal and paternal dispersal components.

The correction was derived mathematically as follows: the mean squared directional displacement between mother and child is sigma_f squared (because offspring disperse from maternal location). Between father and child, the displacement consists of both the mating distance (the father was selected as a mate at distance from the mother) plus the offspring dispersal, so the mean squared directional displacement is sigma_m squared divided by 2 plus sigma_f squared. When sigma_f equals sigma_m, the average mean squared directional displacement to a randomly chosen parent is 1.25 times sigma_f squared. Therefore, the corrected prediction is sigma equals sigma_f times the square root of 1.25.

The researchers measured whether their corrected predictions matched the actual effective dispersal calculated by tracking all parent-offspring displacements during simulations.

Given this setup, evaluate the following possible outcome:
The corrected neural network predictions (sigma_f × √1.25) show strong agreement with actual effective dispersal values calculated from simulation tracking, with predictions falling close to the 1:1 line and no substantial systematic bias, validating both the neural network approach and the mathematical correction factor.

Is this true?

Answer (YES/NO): YES